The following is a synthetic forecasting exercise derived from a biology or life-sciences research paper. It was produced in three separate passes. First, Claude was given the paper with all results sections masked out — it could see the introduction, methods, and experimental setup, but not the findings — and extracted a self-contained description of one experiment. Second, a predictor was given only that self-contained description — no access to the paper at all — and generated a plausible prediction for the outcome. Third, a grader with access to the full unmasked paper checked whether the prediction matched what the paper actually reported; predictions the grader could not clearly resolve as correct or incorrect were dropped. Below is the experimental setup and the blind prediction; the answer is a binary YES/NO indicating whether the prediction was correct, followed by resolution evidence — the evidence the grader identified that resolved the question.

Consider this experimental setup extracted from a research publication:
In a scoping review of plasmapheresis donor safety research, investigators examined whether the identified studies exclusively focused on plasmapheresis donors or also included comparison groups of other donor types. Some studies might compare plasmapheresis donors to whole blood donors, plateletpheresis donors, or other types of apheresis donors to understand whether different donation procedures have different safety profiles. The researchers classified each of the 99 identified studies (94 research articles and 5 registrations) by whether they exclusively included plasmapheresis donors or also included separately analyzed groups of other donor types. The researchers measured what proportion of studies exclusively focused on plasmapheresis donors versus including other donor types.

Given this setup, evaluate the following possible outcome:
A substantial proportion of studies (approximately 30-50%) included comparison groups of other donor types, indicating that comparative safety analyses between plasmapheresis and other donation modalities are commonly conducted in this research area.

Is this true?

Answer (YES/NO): YES